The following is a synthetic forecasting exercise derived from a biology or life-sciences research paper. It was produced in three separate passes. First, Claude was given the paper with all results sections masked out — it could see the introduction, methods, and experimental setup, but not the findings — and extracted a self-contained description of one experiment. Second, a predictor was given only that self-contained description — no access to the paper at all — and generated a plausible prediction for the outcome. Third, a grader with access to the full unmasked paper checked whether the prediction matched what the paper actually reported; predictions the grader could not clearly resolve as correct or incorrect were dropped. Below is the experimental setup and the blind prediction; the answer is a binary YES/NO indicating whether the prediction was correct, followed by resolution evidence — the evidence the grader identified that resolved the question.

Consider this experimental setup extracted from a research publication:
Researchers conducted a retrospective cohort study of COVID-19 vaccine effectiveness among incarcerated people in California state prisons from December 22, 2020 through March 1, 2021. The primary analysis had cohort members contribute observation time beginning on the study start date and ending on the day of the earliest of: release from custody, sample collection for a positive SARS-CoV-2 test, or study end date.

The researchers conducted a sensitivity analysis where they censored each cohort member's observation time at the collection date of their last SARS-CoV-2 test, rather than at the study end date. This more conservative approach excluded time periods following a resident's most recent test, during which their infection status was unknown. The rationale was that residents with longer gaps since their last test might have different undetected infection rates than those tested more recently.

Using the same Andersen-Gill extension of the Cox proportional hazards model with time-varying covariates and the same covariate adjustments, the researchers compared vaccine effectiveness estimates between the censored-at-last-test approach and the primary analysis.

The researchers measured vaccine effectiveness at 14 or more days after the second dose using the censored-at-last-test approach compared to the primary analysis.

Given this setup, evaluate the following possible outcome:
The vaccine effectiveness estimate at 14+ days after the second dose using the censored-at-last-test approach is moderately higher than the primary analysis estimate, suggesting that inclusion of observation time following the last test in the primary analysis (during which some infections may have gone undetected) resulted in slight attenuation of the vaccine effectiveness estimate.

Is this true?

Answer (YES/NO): NO